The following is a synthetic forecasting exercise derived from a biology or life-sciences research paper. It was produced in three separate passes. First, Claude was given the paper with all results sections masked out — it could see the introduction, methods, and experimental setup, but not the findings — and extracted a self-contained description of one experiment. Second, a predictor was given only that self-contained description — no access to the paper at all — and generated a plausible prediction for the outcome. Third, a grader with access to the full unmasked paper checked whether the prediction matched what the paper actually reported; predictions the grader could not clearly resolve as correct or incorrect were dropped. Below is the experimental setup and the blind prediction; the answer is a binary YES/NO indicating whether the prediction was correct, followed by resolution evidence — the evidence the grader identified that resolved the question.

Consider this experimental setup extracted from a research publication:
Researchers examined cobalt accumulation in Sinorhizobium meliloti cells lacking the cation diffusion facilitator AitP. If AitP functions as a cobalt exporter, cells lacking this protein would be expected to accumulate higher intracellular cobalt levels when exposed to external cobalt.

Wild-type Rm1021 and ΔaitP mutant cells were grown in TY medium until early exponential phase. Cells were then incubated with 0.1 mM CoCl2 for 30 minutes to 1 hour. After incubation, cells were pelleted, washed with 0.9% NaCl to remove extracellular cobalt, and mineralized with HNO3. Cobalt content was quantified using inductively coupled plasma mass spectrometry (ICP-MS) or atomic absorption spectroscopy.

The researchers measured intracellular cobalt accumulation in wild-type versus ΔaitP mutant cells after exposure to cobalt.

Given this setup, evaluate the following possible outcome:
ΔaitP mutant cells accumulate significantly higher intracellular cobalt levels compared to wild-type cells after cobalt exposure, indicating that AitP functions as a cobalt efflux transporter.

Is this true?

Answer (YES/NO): YES